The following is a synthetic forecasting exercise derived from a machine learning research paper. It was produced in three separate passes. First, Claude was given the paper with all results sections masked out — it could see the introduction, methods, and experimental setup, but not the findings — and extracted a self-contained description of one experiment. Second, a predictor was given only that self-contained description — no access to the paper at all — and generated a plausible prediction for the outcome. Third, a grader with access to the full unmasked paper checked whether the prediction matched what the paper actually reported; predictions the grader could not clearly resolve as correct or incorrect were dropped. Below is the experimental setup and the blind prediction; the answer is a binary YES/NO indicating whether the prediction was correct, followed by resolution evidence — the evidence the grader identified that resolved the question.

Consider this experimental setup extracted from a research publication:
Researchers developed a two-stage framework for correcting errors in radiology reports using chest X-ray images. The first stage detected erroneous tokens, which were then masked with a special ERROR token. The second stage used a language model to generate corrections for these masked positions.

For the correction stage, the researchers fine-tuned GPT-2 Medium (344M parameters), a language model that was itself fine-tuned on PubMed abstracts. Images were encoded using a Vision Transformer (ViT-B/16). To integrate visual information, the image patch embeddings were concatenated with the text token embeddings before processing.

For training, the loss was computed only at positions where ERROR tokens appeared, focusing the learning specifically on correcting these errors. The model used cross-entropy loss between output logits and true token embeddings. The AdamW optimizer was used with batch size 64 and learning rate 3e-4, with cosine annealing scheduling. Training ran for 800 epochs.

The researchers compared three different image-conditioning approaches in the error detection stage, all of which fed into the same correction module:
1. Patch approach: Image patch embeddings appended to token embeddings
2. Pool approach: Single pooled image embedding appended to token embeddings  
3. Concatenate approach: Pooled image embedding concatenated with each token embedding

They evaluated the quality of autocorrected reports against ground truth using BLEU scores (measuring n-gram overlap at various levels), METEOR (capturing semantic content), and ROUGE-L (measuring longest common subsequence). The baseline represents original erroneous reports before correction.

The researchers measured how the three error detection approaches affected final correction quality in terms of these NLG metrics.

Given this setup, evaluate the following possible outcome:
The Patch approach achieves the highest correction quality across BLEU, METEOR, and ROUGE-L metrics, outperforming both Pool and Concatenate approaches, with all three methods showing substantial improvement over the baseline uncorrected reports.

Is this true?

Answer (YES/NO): YES